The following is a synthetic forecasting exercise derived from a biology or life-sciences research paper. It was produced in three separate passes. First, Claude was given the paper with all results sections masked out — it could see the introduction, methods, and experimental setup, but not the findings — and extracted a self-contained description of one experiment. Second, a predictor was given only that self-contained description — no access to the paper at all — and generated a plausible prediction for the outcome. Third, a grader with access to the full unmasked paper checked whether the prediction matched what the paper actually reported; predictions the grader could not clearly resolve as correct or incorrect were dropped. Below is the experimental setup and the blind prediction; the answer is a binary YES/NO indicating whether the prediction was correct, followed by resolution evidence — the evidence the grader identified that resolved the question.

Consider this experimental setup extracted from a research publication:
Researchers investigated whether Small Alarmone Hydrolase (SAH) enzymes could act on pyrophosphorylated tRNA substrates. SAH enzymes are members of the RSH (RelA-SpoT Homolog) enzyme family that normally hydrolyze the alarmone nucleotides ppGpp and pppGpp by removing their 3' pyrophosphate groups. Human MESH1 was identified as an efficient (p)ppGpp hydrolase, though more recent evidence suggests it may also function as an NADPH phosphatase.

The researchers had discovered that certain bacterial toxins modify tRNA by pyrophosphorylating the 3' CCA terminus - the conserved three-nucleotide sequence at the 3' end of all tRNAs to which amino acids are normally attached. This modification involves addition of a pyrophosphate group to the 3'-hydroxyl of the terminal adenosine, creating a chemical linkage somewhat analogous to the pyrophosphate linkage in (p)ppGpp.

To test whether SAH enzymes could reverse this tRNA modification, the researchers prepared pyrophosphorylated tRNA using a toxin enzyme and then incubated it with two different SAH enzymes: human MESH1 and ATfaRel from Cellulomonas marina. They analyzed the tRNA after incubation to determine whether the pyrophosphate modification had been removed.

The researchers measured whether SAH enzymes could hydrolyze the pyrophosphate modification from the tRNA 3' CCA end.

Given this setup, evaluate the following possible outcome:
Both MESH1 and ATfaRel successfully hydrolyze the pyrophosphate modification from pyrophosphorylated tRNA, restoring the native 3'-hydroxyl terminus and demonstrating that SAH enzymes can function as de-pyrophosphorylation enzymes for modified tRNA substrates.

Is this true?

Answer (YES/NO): YES